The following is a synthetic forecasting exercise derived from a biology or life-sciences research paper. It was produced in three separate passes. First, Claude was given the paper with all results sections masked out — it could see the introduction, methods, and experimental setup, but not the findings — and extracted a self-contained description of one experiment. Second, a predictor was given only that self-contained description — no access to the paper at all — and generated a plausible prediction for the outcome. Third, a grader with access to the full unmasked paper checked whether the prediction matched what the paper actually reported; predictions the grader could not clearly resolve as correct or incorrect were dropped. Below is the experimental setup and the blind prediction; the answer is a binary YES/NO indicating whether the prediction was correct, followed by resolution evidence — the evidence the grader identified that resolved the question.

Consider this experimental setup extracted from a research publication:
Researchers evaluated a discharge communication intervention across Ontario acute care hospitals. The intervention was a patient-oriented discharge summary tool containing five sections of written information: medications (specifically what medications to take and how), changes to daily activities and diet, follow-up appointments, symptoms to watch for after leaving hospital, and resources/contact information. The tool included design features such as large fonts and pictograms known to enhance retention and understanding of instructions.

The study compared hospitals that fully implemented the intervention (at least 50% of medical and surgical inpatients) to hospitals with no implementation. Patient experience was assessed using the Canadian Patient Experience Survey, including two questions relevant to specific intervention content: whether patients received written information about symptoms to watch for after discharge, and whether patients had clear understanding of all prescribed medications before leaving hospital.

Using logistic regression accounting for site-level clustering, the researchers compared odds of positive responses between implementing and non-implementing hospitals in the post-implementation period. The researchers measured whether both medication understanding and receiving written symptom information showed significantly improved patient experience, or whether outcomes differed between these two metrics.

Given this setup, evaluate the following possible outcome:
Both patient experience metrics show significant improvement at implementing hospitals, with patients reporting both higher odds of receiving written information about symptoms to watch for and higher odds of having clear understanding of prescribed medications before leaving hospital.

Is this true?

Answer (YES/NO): NO